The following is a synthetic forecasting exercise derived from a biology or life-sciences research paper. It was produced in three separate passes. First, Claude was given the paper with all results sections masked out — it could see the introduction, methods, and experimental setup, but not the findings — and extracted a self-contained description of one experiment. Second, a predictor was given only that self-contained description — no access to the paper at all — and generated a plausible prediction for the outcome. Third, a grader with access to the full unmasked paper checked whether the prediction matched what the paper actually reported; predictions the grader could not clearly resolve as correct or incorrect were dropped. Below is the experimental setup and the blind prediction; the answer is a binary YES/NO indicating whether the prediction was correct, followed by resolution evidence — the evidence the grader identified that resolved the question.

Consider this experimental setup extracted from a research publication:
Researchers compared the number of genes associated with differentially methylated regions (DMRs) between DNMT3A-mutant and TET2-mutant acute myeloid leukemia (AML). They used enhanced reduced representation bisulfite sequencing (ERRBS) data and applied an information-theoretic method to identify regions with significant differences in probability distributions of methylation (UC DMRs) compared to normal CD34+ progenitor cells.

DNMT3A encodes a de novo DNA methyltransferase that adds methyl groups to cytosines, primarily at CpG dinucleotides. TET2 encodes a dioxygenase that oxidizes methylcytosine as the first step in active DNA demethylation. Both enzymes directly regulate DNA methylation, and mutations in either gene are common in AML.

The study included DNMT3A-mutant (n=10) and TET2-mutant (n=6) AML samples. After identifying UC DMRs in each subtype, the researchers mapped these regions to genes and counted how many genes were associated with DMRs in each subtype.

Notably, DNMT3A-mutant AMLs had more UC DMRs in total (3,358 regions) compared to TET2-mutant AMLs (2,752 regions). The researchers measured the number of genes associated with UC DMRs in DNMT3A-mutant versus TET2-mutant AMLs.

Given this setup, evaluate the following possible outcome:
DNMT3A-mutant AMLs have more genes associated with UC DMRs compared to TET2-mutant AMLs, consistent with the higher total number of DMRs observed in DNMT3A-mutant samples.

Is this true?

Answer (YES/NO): NO